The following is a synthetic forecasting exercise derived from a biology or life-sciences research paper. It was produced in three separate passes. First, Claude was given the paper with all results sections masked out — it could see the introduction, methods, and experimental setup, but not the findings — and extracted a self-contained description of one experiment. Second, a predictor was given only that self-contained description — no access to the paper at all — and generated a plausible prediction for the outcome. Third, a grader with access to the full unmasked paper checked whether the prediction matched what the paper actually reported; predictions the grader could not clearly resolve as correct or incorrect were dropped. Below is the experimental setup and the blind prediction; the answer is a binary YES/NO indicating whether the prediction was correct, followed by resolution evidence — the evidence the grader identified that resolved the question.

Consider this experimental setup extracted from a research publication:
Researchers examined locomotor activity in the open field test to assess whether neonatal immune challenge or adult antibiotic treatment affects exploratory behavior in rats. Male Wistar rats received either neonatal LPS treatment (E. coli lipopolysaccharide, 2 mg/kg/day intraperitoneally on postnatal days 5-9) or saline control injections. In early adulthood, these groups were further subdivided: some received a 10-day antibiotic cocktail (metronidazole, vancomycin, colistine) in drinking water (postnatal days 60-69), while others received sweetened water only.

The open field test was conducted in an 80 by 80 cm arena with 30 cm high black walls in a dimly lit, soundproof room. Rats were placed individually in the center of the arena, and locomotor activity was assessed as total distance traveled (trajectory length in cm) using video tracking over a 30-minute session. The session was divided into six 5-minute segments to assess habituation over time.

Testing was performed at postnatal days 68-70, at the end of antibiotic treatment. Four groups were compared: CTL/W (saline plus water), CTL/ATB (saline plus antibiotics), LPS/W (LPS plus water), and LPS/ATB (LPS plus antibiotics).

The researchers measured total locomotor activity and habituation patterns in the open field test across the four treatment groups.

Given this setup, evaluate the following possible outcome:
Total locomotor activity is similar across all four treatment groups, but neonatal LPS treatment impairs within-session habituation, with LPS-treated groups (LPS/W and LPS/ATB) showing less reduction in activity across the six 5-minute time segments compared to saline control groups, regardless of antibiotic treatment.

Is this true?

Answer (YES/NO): YES